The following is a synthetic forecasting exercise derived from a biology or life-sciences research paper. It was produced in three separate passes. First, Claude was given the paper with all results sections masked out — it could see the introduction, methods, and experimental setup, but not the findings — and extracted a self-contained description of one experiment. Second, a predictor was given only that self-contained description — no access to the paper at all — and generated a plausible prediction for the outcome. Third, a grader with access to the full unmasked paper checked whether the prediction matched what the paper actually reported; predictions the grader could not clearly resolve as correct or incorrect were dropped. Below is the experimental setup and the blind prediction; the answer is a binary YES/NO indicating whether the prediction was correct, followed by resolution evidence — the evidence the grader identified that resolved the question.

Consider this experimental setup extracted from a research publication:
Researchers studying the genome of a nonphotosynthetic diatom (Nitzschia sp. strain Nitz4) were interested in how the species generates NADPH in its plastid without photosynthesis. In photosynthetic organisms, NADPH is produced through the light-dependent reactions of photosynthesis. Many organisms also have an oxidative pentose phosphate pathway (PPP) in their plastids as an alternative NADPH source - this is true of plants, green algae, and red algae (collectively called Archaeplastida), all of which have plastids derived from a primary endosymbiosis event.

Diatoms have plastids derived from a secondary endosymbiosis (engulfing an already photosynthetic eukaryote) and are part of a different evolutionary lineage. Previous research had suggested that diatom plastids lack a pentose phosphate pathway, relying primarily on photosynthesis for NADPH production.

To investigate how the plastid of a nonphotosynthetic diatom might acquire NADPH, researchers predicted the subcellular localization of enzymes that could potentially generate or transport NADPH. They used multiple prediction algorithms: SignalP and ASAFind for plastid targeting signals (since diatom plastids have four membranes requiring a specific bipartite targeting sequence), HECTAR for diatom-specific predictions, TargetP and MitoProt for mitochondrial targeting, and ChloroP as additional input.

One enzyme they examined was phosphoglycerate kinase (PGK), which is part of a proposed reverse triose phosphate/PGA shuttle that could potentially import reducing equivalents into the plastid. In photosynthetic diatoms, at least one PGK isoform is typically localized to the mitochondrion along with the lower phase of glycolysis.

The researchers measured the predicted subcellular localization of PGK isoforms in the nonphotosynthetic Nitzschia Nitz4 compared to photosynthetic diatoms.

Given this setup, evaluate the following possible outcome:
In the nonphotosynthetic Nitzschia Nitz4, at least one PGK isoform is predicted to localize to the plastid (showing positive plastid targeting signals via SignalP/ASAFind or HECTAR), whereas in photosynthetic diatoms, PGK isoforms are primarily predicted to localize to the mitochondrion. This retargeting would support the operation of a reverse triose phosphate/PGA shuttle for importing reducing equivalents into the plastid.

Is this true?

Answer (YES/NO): YES